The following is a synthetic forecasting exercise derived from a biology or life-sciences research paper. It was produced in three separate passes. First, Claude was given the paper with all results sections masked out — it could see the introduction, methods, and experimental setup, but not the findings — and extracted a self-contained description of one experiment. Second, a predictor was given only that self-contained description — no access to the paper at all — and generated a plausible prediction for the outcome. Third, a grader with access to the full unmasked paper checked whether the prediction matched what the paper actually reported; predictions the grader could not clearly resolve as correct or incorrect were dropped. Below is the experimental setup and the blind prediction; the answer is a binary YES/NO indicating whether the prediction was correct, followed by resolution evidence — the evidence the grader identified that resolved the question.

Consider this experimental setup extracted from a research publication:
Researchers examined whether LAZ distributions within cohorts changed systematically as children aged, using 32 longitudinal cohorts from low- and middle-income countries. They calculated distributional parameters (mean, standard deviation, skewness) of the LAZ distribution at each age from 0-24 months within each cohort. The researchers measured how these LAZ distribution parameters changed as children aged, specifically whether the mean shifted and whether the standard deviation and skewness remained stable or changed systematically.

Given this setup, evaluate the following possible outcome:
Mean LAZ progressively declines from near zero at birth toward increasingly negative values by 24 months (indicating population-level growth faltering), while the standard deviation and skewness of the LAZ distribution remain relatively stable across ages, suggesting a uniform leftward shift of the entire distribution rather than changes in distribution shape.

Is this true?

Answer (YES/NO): YES